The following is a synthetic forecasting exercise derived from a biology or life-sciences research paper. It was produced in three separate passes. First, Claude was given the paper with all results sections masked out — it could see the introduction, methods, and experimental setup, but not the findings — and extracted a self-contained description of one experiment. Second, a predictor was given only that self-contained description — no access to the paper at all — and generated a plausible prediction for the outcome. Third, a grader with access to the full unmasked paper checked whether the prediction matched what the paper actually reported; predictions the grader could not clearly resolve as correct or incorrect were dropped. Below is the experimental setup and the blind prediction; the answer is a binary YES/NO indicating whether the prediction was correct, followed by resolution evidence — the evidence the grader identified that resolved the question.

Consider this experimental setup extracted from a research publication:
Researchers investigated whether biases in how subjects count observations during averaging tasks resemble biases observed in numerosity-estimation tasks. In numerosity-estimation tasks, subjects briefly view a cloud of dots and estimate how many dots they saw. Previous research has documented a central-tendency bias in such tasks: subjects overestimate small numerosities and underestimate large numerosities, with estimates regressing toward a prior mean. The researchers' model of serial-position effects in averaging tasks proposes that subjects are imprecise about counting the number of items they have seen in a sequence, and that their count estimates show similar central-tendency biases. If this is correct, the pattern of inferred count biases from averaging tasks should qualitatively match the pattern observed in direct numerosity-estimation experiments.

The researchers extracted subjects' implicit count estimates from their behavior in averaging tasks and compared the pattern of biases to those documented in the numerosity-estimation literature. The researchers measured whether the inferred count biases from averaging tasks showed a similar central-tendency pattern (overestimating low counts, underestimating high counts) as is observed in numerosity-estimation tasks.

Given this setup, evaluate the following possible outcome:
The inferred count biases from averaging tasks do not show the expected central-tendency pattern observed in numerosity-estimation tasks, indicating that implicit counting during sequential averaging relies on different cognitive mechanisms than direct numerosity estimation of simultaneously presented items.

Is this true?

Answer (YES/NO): NO